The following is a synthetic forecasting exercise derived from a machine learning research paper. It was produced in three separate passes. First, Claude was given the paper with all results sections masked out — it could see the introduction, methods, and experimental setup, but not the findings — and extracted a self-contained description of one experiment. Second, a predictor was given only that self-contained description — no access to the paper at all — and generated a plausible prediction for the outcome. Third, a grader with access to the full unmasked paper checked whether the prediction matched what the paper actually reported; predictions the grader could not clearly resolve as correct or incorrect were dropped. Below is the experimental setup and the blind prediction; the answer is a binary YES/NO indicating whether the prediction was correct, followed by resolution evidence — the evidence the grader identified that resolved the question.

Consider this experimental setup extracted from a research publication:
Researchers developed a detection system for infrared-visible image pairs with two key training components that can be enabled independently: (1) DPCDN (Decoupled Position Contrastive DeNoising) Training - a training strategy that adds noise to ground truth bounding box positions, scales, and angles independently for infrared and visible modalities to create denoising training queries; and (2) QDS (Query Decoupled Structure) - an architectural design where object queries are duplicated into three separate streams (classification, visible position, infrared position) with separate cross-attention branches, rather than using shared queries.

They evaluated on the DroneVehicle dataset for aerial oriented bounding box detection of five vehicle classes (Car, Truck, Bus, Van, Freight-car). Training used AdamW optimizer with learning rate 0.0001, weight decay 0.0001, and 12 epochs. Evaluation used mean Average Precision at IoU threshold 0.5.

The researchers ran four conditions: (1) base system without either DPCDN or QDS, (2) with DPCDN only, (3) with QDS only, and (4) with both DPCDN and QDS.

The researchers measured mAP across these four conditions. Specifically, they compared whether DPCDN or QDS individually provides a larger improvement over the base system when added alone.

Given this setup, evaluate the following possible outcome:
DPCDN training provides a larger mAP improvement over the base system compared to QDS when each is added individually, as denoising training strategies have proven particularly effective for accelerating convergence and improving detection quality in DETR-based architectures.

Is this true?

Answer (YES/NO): NO